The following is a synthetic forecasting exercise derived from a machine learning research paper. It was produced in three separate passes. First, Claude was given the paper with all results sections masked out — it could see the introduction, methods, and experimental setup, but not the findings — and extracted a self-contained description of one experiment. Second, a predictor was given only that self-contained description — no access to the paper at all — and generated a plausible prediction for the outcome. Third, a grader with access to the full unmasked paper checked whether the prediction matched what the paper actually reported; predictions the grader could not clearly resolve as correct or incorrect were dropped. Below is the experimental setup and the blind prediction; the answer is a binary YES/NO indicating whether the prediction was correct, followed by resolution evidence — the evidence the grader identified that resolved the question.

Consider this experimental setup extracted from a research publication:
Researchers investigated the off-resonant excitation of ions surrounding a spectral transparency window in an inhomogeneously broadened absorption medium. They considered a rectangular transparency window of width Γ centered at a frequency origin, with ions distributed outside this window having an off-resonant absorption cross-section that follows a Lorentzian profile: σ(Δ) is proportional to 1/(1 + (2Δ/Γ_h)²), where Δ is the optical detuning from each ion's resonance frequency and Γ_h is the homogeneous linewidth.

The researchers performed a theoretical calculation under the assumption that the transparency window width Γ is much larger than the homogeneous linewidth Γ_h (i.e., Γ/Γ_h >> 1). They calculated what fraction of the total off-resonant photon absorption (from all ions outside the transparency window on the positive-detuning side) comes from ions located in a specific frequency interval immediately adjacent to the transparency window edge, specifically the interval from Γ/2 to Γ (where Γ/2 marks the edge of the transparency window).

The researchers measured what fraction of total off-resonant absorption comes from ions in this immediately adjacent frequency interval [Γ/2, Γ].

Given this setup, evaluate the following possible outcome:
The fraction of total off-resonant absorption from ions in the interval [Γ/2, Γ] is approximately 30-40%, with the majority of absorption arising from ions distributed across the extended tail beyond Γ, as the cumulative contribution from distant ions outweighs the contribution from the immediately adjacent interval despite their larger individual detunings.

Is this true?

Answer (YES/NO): NO